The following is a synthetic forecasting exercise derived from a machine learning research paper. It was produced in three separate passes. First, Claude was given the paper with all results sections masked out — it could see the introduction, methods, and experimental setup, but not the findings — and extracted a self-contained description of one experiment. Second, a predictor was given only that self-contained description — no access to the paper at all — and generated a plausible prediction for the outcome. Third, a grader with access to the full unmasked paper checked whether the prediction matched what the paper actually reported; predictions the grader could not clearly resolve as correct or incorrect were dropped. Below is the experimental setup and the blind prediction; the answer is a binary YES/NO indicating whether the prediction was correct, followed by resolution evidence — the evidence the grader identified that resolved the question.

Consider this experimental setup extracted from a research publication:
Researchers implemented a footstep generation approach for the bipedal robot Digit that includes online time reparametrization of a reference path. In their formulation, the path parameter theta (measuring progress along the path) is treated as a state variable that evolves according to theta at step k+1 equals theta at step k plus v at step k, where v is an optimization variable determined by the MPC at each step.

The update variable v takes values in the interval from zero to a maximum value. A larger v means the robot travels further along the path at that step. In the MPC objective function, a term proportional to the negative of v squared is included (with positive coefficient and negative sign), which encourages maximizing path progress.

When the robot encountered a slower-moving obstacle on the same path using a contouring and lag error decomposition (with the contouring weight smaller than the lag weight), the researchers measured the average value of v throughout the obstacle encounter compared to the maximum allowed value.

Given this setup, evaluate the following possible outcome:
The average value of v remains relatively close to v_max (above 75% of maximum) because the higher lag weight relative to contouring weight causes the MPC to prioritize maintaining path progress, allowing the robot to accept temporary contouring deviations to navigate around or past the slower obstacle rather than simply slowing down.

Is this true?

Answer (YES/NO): YES